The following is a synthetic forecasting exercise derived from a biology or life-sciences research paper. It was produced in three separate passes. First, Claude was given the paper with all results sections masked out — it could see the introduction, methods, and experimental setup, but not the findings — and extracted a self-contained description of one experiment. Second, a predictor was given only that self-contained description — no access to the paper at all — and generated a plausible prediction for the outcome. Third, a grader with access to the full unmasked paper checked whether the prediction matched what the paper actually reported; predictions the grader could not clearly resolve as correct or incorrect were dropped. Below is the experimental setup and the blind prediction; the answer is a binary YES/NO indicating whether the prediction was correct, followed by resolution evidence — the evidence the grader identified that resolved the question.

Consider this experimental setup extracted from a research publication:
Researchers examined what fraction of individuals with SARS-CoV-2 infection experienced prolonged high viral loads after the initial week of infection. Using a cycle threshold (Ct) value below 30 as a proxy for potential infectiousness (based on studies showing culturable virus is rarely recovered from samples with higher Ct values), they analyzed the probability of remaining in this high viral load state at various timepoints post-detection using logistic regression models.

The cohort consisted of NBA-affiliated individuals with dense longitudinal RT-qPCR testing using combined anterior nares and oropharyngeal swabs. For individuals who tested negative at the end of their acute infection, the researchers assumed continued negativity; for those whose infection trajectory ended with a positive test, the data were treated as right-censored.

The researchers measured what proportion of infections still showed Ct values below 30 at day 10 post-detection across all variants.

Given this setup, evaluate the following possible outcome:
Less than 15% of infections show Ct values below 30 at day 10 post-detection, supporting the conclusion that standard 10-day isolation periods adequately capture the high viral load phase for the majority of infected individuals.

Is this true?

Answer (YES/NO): NO